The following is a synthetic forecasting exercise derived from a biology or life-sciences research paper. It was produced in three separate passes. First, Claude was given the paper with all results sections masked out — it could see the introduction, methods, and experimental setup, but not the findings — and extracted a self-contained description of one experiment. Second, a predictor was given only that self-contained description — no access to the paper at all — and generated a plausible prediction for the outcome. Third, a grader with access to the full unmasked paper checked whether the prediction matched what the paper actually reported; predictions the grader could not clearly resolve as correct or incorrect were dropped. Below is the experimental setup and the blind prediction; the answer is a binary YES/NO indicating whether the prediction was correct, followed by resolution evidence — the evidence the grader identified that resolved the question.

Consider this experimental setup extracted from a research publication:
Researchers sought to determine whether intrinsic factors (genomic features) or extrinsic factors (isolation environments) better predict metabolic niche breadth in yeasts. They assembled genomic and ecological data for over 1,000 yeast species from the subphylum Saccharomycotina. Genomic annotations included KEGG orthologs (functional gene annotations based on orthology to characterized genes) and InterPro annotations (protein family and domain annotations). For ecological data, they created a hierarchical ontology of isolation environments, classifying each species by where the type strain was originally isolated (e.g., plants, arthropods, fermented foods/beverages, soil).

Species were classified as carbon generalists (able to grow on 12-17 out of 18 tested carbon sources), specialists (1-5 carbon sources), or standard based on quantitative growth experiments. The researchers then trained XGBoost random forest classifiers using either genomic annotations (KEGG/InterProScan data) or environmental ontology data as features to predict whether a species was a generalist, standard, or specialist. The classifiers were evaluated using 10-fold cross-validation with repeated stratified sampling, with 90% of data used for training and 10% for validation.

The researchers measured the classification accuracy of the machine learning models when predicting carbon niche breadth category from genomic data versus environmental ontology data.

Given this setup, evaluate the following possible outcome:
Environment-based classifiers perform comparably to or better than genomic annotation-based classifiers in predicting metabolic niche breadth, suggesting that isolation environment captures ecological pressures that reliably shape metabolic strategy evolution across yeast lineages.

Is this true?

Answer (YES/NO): NO